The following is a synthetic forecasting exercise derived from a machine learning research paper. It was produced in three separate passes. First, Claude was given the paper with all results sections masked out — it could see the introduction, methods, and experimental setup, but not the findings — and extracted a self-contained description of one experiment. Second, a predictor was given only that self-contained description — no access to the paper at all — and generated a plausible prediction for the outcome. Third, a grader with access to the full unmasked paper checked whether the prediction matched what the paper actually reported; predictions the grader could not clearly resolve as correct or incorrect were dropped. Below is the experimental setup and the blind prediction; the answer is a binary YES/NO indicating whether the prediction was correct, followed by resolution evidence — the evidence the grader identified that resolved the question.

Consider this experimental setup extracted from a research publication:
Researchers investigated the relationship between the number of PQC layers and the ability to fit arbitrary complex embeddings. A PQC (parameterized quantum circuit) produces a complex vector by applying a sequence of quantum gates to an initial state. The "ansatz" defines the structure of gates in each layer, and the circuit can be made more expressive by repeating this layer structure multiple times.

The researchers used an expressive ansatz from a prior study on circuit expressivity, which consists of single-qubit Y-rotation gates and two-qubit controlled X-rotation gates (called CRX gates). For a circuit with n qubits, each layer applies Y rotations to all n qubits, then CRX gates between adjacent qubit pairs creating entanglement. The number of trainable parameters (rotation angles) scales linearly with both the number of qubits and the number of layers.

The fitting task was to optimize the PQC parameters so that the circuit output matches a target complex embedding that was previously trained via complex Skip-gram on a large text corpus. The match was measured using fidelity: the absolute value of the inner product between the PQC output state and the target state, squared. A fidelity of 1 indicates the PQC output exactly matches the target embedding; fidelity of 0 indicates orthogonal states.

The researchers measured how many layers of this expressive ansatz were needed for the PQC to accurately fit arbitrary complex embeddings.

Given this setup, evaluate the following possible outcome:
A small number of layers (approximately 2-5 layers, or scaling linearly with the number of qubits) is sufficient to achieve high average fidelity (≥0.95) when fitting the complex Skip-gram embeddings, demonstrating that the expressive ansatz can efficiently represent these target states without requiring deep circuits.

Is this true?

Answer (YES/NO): YES